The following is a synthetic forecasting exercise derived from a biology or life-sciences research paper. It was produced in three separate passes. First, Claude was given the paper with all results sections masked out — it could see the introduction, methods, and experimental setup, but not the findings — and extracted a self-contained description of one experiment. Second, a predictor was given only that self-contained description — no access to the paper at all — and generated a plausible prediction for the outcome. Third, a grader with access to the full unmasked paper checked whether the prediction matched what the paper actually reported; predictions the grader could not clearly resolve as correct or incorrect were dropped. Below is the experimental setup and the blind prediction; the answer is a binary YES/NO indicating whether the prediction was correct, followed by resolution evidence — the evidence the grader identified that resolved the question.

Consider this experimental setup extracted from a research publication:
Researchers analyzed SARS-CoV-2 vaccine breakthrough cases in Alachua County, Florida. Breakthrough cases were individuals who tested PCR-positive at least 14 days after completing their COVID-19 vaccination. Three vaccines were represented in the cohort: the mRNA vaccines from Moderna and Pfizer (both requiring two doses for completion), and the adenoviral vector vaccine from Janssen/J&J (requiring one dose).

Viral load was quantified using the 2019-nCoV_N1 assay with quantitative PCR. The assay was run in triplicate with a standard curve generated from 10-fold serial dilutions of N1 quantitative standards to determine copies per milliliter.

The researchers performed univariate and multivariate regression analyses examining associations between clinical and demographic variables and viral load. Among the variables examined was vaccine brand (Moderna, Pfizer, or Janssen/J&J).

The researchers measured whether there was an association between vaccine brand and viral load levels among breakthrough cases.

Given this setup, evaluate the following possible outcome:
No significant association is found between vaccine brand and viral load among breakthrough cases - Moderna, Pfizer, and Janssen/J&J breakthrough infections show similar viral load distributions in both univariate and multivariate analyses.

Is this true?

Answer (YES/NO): YES